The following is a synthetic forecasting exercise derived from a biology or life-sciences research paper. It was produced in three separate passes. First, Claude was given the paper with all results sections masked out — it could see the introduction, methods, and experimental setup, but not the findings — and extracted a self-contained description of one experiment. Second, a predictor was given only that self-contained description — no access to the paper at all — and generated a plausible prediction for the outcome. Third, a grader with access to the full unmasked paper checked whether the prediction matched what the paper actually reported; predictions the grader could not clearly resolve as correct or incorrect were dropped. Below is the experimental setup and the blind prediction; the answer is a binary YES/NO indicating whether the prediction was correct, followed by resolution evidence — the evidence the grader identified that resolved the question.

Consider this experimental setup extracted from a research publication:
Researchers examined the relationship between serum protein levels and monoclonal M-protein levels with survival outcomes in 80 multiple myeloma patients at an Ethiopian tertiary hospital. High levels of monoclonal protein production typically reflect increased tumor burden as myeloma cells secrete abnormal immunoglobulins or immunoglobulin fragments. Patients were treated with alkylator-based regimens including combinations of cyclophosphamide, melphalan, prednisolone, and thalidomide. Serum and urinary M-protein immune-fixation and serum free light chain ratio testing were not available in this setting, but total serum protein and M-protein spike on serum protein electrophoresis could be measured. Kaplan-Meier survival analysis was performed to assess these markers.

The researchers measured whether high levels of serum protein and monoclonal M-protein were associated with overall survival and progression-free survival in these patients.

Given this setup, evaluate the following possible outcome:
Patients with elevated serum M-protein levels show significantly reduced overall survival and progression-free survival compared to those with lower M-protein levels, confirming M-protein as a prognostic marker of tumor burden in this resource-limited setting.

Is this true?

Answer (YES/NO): YES